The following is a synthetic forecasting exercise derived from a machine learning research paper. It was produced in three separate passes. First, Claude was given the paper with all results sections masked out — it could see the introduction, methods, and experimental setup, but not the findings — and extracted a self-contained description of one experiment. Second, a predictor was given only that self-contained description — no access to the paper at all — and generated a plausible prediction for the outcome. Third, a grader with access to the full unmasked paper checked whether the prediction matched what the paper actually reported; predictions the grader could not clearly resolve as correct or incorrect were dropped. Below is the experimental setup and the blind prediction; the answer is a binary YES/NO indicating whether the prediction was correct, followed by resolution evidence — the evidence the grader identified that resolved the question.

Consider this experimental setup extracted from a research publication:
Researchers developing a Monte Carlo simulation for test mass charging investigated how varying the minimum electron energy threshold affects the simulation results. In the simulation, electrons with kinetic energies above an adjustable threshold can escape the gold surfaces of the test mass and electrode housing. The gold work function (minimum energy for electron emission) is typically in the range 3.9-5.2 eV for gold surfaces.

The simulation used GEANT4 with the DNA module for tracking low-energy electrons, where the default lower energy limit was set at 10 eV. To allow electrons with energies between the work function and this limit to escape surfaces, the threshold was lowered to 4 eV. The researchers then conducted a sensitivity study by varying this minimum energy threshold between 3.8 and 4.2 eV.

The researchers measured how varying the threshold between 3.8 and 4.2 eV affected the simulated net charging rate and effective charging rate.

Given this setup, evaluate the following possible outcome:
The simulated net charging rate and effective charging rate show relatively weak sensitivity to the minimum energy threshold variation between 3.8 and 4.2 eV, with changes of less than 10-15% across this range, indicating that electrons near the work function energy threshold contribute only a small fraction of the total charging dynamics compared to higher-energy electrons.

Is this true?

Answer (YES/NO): YES